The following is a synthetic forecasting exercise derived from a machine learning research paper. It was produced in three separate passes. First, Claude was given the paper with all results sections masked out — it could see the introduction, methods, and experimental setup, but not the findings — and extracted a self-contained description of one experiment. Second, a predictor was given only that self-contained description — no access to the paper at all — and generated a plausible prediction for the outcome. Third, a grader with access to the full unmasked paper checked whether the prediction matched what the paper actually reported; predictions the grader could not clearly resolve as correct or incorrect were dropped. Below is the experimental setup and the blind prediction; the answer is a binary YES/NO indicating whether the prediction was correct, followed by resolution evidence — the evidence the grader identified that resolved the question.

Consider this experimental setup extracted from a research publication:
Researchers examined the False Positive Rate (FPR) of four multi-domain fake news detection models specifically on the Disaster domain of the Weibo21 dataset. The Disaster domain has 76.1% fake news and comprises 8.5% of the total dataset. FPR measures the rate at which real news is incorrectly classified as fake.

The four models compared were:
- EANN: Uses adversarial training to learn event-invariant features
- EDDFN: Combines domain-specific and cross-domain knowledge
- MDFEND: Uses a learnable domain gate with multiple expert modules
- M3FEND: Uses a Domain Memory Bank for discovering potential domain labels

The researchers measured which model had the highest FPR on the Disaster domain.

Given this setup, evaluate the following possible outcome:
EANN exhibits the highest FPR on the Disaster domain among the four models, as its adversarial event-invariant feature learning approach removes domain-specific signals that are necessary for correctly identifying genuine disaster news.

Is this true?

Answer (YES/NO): NO